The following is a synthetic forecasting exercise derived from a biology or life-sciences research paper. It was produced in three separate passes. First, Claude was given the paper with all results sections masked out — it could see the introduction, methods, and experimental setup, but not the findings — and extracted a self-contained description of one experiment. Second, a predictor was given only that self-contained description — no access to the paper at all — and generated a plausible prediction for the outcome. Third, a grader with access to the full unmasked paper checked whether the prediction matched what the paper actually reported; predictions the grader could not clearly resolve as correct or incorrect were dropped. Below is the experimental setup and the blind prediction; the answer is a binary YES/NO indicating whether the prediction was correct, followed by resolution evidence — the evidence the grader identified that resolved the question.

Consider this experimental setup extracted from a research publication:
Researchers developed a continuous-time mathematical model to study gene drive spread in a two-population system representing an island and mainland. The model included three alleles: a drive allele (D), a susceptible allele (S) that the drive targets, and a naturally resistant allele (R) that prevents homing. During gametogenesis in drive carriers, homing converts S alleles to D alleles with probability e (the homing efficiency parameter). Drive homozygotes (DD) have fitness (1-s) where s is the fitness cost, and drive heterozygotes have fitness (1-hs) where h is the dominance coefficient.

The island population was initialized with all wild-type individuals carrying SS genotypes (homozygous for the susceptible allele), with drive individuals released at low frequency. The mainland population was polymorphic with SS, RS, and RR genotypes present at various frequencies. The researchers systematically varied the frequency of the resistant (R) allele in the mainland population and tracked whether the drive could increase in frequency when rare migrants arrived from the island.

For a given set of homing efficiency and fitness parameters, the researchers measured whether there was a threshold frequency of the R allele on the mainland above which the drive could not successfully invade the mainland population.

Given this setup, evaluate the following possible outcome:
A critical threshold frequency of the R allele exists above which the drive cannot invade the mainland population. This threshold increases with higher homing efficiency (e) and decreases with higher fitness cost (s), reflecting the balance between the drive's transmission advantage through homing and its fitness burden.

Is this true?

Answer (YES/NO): YES